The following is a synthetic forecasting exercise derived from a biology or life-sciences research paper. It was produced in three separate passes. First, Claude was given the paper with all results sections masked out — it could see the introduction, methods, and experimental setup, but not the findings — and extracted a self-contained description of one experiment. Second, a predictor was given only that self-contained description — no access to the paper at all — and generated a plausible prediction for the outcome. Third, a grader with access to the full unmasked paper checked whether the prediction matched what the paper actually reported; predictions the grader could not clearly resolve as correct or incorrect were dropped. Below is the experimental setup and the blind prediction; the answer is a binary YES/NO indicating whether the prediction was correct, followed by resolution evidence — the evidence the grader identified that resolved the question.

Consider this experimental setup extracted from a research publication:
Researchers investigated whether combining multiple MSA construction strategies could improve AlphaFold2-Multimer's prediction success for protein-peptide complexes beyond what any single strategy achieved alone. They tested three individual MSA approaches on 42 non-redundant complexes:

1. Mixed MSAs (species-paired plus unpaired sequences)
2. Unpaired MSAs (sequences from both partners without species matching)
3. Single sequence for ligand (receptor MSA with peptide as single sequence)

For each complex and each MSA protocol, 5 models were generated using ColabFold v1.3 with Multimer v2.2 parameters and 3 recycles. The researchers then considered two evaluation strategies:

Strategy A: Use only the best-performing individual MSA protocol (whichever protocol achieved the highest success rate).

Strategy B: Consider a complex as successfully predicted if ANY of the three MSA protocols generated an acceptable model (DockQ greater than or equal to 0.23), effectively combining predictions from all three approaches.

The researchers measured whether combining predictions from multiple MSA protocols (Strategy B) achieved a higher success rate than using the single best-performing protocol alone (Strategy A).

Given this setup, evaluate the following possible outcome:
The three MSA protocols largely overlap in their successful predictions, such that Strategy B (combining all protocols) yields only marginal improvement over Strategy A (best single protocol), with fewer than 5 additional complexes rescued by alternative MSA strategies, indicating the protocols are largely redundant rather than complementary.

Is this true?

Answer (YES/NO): NO